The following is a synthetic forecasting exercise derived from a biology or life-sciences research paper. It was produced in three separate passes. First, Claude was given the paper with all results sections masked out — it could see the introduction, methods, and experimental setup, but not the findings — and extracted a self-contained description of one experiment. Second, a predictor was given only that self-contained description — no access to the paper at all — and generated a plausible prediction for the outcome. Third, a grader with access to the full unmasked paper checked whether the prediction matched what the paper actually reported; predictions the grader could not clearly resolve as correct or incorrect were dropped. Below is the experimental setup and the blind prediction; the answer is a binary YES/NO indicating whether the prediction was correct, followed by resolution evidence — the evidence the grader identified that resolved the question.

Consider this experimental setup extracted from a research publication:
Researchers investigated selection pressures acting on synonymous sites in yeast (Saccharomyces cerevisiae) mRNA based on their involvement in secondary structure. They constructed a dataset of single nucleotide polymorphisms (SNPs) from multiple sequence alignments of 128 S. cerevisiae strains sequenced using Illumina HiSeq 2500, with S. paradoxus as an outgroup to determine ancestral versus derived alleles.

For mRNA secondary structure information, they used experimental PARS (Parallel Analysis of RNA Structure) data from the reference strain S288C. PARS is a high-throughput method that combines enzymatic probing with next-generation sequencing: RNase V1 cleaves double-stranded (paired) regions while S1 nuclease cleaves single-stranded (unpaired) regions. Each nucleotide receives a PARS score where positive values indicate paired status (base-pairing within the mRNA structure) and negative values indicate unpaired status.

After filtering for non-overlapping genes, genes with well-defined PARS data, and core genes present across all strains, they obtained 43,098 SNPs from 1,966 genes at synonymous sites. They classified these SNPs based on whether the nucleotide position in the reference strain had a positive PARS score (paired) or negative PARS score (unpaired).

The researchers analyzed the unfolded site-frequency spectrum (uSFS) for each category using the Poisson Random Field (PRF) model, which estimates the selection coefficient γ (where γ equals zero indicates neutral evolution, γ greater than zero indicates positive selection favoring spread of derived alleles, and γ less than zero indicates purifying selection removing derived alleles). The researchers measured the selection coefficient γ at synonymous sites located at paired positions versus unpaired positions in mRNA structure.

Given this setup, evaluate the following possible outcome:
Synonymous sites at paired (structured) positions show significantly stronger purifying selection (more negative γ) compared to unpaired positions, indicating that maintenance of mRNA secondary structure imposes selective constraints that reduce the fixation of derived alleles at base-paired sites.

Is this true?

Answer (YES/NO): NO